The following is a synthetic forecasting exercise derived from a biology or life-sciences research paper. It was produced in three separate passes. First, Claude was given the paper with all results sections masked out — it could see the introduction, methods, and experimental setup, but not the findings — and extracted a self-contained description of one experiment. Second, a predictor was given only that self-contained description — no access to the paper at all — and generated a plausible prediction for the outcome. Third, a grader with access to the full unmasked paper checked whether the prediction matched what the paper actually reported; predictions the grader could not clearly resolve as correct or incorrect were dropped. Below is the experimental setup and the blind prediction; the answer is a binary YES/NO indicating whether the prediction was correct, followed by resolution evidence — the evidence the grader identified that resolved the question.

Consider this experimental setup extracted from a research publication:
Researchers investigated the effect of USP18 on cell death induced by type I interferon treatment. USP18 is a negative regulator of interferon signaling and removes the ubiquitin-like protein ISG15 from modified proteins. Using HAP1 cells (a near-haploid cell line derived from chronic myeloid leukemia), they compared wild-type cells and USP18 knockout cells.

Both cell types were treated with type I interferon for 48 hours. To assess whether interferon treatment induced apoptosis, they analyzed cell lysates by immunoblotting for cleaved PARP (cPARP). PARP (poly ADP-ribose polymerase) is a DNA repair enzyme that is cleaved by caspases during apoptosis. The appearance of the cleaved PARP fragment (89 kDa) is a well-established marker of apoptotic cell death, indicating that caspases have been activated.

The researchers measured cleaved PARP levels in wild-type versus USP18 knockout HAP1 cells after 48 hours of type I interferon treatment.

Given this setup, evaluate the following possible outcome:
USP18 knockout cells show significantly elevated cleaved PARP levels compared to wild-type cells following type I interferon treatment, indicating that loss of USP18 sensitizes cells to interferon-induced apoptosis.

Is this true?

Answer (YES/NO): YES